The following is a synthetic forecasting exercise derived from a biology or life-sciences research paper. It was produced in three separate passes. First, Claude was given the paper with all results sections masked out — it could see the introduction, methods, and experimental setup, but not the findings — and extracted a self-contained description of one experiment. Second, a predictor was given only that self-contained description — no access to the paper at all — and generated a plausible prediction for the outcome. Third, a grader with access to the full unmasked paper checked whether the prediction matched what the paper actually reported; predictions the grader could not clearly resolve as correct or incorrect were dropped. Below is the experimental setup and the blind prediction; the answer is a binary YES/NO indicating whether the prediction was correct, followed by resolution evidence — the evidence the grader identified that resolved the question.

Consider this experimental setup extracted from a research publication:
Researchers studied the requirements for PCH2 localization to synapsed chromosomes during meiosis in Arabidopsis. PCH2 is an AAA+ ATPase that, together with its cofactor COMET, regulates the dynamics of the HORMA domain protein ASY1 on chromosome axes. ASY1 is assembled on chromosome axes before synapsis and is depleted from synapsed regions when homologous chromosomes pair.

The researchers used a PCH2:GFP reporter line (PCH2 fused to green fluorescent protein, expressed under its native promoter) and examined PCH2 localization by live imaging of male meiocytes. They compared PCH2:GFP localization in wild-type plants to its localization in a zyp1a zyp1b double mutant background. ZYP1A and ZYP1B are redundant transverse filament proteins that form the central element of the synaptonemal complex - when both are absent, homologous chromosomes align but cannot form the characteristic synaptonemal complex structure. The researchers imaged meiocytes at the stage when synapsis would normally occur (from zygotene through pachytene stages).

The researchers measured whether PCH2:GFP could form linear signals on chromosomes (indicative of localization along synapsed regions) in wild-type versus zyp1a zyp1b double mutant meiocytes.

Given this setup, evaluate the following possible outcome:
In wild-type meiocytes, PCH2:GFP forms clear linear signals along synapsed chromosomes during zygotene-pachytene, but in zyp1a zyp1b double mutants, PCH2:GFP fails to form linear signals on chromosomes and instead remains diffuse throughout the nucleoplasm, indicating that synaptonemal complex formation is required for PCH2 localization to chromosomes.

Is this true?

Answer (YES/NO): YES